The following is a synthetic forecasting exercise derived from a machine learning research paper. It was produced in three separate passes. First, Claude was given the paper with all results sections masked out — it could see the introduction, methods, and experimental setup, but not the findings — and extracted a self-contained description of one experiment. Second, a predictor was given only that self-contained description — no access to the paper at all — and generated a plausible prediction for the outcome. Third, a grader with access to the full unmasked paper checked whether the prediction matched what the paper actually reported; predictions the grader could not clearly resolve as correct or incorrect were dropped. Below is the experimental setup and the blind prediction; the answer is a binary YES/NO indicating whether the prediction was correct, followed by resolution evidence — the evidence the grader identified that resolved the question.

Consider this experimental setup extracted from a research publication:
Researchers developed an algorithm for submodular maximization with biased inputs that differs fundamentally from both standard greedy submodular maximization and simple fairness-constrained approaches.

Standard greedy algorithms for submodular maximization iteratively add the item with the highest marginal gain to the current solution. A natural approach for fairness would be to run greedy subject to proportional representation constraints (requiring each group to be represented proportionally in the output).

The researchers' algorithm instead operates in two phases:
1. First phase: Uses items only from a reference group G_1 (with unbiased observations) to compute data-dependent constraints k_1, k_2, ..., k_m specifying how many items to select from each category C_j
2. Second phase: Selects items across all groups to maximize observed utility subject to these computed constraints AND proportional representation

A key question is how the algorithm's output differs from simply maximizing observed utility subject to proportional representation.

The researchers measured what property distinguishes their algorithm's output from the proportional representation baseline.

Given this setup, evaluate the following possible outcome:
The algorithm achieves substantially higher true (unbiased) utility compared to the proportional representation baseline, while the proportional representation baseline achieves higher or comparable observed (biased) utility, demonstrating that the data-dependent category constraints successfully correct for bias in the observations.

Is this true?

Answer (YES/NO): NO